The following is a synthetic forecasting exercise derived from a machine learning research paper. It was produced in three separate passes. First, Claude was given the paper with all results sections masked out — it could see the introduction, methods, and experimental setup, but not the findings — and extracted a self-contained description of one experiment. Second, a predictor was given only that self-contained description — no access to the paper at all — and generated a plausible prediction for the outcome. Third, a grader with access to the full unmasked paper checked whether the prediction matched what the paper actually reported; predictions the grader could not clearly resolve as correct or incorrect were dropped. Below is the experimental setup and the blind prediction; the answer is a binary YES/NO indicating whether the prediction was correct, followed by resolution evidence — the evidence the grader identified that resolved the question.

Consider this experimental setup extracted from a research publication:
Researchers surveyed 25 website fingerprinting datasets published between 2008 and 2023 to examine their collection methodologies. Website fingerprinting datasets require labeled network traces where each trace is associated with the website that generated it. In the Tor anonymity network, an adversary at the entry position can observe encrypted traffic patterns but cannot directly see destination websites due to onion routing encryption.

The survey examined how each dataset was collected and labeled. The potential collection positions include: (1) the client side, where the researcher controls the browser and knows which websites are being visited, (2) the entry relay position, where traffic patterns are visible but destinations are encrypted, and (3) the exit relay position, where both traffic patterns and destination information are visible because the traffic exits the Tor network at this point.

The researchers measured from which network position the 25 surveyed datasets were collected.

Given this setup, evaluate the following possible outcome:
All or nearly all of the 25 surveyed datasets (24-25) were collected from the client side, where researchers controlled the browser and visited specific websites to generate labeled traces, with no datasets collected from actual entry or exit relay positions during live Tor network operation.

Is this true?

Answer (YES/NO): NO